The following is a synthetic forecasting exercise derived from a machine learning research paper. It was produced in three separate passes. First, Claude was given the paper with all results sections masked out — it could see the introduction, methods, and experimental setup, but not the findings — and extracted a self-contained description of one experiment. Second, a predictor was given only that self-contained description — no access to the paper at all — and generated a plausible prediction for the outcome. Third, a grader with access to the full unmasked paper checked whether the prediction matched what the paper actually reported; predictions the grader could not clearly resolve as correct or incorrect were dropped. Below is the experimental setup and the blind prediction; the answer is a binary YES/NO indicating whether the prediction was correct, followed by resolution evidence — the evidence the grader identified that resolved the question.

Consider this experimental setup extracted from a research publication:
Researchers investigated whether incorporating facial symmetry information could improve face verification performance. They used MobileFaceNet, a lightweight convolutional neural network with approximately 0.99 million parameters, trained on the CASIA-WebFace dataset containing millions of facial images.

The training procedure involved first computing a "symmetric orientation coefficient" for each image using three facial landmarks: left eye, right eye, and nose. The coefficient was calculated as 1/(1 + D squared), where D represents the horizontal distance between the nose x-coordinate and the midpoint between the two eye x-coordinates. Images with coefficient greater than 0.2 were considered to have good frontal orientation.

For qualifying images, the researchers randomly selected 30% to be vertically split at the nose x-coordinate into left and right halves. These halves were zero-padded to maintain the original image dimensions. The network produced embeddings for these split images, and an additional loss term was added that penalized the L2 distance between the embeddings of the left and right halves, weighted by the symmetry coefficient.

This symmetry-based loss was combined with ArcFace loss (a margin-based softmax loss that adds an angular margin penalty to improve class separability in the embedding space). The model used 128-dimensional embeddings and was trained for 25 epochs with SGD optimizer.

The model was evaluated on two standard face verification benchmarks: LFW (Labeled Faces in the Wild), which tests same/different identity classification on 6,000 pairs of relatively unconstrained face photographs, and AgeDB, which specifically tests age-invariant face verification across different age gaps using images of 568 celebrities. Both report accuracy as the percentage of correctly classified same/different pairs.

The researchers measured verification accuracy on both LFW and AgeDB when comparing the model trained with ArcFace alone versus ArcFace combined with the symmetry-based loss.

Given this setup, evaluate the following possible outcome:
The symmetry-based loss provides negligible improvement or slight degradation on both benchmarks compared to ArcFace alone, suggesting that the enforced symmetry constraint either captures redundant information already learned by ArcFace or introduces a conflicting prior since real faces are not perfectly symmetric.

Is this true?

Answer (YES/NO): NO